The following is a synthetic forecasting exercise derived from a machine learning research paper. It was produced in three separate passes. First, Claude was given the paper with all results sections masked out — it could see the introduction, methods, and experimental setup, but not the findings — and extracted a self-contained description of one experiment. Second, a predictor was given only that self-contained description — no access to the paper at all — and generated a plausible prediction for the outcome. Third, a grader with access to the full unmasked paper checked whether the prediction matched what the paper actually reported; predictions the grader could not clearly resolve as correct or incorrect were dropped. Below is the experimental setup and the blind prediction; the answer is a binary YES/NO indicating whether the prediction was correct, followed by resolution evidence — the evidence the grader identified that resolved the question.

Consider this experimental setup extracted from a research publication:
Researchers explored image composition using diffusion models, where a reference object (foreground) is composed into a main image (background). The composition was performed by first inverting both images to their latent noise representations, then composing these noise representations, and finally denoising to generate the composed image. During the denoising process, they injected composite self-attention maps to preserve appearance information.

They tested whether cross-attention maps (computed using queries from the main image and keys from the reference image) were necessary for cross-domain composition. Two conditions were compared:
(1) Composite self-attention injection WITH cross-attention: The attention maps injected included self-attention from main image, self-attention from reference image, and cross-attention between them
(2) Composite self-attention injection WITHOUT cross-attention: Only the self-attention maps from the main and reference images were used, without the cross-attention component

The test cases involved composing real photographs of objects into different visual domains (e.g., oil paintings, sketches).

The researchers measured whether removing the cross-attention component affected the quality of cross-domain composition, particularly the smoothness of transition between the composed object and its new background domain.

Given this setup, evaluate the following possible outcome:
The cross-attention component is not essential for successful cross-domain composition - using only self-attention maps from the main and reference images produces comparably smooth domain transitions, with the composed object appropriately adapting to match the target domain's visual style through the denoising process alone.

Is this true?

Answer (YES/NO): NO